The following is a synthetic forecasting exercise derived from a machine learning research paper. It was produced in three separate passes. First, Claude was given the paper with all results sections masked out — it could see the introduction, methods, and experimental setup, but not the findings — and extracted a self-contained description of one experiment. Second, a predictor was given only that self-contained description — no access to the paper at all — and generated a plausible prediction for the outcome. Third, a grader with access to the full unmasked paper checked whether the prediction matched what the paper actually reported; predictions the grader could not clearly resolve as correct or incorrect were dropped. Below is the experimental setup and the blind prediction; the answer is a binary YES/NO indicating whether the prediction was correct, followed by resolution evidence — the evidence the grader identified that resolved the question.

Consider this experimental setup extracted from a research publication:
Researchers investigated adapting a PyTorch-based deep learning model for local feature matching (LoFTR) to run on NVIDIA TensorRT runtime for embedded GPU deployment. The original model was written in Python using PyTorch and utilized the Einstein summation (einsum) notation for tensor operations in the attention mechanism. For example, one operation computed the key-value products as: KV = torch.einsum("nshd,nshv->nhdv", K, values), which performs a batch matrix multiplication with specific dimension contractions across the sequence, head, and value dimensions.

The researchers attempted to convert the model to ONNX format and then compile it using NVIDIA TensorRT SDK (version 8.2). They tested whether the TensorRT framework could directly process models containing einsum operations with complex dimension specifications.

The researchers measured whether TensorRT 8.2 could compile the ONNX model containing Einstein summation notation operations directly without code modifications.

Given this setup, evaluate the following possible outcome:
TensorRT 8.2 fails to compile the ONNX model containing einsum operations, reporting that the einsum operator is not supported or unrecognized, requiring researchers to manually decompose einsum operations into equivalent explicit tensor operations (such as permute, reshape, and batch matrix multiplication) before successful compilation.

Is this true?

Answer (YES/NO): YES